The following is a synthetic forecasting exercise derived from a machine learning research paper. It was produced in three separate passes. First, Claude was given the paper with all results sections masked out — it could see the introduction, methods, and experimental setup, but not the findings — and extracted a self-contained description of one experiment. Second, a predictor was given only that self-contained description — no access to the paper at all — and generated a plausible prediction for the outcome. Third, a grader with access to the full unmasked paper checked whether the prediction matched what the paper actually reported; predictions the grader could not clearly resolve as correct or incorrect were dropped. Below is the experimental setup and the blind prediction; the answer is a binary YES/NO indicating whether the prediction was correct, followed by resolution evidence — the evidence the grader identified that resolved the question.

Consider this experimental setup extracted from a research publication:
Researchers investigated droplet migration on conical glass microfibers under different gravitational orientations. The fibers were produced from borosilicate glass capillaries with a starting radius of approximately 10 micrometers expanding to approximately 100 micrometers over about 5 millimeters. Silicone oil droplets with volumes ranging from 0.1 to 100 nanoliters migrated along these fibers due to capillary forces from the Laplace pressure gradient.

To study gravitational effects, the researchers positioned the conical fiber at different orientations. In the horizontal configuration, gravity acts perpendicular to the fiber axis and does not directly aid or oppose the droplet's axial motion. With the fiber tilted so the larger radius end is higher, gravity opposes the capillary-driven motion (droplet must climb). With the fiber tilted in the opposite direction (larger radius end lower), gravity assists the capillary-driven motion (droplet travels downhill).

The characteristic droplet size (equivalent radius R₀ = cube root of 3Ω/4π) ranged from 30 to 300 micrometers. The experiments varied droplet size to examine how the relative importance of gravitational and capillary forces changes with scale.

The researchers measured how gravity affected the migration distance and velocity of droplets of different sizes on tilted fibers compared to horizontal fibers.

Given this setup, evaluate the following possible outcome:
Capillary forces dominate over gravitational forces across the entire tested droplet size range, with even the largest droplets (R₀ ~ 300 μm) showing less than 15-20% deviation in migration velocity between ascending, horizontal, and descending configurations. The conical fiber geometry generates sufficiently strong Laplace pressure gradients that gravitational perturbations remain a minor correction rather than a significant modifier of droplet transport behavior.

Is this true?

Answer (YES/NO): NO